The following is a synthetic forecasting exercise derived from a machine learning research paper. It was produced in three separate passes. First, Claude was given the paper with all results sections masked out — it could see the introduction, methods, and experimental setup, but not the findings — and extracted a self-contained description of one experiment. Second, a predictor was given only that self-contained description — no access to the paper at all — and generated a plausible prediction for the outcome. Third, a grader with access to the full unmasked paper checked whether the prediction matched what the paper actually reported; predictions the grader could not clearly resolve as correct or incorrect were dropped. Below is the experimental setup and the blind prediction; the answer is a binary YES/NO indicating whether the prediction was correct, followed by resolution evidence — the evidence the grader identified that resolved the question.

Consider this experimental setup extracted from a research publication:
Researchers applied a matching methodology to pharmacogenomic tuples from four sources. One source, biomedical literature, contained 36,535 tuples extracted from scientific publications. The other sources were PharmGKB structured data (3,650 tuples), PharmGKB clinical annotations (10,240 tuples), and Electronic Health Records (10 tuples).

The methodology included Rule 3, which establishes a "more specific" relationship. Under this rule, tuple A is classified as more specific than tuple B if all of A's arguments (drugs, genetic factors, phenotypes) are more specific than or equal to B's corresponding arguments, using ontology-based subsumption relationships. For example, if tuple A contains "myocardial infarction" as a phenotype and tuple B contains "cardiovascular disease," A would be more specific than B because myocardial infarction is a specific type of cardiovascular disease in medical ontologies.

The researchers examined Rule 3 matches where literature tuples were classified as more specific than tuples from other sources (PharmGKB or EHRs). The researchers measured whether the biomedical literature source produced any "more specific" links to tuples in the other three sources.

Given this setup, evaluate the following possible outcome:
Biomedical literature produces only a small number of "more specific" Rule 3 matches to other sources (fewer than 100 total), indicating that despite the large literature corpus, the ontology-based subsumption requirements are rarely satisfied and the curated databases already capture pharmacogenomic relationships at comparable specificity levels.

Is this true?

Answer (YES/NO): NO